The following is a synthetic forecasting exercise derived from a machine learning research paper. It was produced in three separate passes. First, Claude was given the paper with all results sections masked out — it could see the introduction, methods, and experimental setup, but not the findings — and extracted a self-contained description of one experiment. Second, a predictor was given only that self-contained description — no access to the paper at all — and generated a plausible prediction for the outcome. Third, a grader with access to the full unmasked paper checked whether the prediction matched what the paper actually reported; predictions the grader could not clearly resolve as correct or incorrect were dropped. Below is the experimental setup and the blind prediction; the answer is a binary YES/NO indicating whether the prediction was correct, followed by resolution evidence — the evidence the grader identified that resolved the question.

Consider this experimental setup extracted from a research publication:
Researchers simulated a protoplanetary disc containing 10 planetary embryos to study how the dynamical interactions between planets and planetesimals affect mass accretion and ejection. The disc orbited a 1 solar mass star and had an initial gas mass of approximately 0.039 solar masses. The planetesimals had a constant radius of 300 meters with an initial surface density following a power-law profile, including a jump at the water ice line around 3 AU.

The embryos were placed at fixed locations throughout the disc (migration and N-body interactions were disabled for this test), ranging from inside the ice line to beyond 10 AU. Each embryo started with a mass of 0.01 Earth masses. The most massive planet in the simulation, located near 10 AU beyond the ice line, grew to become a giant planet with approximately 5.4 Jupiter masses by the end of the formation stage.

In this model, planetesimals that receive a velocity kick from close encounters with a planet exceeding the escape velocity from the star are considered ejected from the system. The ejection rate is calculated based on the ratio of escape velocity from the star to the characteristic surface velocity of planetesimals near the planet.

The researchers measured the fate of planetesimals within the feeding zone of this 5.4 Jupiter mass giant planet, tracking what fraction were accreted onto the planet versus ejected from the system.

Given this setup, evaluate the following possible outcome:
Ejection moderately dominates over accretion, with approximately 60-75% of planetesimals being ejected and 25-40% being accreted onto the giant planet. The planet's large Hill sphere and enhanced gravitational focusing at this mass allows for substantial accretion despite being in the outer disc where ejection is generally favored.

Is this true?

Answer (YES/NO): YES